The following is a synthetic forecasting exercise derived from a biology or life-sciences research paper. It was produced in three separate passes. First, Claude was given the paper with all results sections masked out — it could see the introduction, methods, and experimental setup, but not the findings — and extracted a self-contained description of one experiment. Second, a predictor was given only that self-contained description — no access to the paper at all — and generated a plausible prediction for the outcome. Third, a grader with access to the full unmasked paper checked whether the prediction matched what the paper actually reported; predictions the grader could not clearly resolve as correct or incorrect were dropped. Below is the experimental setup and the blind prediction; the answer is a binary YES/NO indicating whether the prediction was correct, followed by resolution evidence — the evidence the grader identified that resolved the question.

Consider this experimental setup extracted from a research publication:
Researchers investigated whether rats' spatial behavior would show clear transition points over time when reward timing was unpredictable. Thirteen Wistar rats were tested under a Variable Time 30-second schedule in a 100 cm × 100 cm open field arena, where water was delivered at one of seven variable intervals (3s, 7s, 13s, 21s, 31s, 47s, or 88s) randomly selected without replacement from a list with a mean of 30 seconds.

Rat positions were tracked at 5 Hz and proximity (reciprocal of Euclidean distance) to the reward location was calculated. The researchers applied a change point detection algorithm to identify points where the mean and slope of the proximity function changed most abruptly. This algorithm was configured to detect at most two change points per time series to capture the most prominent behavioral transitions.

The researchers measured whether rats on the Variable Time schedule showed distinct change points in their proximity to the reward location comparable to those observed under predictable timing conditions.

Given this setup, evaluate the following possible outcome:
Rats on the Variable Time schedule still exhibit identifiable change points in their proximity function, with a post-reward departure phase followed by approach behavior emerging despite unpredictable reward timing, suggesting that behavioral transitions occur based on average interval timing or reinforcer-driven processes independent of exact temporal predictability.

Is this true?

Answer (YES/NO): NO